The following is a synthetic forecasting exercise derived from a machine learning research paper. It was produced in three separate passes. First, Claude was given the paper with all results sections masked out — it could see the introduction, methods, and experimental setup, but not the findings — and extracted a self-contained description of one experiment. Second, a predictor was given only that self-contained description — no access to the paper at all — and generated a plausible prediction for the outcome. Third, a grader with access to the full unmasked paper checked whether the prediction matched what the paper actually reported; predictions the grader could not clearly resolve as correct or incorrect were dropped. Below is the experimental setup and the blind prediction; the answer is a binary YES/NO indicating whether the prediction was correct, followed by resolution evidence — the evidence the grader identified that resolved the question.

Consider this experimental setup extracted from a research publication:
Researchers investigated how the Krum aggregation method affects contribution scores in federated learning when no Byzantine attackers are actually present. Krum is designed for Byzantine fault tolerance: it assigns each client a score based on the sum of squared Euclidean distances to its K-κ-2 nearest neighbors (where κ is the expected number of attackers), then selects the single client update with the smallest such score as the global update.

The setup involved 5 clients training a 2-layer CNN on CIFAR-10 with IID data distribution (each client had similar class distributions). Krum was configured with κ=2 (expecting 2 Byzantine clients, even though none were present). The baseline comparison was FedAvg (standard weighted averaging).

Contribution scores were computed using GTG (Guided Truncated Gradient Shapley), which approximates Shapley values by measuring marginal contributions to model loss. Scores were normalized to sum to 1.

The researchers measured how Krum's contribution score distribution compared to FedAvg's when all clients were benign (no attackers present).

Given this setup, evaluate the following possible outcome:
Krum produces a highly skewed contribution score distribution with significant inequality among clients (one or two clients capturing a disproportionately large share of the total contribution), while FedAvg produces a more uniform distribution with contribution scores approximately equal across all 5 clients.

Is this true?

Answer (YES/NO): NO